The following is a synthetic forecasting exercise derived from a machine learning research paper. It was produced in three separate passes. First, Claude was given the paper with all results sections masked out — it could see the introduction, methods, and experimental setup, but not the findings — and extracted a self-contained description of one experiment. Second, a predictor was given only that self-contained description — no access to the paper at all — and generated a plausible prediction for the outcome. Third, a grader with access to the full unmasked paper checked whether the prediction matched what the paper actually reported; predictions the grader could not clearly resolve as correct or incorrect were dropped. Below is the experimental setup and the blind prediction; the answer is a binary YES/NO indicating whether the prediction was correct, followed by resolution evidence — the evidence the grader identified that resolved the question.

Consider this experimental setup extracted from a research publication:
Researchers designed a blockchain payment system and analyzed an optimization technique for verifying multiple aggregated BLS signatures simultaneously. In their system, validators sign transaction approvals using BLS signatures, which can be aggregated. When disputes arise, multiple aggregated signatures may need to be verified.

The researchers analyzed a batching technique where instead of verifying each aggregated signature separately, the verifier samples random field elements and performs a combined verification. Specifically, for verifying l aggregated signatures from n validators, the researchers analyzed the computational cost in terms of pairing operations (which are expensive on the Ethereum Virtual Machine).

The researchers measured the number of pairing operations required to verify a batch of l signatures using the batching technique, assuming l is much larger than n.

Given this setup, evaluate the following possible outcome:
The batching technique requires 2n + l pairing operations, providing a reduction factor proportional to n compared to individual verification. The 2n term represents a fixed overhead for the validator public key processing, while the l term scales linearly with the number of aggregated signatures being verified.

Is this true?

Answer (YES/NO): NO